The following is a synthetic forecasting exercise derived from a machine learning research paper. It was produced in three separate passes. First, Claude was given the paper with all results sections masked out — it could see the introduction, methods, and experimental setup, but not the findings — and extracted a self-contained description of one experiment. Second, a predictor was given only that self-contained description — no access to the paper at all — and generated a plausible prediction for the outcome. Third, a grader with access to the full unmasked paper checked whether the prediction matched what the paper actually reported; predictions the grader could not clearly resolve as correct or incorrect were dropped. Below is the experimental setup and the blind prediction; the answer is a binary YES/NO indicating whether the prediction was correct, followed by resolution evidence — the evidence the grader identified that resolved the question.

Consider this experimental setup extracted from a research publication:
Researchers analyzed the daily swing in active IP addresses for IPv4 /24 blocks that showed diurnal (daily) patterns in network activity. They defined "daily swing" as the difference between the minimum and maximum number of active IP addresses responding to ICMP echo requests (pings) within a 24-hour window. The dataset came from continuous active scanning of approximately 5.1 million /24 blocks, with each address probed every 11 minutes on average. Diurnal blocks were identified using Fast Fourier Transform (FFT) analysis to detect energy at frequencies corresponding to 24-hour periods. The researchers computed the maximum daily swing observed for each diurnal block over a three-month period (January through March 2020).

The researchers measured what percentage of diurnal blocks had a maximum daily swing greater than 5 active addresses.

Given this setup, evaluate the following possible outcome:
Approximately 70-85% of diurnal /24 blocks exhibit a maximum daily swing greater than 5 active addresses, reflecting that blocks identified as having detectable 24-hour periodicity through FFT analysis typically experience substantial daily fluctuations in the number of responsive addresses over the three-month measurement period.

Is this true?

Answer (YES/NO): NO